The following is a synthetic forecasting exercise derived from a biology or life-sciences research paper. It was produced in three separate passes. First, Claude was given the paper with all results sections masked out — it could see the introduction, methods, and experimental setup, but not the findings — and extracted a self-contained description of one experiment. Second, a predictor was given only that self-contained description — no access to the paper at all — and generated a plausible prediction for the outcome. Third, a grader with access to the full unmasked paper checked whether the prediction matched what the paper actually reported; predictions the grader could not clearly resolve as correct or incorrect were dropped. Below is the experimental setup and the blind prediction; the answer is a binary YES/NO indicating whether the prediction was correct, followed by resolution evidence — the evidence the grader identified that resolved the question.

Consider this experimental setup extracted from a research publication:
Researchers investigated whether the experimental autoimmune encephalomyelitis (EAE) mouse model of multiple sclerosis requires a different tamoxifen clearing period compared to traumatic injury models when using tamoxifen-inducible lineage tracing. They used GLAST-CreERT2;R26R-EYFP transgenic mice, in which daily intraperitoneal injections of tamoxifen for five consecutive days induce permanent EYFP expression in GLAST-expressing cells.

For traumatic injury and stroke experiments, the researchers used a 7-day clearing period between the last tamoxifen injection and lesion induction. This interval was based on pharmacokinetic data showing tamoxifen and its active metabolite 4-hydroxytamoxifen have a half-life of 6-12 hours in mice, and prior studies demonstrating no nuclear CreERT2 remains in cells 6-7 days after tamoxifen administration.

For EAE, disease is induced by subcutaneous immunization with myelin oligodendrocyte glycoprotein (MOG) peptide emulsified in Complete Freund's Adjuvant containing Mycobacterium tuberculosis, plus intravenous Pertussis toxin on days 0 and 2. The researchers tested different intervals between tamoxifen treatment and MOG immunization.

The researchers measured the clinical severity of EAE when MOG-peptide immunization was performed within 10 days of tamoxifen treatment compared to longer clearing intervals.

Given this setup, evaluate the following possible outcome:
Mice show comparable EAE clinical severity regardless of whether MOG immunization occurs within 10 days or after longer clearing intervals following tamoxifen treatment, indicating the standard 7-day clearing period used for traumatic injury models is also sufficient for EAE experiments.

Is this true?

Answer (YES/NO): NO